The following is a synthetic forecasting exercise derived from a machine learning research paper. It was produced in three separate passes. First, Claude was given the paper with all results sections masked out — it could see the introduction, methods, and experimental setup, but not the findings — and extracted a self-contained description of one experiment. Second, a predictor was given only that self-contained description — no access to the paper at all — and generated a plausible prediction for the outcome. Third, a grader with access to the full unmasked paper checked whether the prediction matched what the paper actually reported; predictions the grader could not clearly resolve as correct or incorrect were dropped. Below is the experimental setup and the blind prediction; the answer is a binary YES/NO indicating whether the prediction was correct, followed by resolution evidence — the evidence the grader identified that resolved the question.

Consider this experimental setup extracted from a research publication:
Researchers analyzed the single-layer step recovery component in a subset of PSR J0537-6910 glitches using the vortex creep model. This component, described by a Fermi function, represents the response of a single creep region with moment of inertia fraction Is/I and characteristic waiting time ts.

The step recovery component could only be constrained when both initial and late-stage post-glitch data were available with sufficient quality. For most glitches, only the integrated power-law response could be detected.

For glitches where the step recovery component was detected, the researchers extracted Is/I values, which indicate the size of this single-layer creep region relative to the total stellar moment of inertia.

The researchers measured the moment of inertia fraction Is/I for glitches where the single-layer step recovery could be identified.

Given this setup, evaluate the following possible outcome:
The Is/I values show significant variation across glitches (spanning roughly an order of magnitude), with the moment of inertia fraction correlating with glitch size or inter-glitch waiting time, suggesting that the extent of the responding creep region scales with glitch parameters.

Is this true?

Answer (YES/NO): NO